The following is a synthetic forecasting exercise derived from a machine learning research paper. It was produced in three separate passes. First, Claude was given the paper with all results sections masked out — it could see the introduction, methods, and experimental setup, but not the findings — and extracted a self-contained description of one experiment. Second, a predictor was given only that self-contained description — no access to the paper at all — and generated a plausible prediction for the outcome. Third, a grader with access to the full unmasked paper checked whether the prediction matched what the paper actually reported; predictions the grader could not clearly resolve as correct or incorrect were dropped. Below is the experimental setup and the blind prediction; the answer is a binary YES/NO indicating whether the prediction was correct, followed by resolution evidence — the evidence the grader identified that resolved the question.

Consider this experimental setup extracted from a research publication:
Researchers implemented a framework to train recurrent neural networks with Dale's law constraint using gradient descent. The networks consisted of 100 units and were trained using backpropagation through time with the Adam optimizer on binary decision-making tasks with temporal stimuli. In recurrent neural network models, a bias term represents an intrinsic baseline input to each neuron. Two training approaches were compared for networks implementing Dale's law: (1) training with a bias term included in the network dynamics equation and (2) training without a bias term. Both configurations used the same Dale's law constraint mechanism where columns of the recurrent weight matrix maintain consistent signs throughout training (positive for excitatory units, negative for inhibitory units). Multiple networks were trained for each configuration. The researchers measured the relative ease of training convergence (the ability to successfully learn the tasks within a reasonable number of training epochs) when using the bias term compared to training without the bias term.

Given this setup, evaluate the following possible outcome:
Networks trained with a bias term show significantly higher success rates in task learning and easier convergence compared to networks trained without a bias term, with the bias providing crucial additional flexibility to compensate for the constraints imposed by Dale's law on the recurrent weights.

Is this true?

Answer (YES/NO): YES